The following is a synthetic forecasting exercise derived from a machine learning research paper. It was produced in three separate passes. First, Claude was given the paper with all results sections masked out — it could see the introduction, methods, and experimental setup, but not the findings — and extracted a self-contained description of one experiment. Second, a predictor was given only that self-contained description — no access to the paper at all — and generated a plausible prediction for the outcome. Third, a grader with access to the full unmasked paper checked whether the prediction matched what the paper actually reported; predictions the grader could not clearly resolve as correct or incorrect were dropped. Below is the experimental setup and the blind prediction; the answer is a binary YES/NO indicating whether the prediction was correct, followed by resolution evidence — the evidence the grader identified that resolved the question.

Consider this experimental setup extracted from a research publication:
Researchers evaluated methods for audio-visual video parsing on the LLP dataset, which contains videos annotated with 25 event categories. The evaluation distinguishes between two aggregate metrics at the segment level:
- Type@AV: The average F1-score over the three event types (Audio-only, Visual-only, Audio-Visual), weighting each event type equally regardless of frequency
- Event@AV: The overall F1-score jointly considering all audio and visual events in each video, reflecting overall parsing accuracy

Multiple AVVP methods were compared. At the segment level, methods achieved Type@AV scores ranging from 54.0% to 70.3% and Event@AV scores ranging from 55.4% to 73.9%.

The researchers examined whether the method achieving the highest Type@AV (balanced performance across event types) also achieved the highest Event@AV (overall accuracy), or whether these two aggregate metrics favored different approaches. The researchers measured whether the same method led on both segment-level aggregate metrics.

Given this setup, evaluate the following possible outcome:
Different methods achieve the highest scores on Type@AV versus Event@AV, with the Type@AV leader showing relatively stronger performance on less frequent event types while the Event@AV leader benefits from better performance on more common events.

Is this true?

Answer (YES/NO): NO